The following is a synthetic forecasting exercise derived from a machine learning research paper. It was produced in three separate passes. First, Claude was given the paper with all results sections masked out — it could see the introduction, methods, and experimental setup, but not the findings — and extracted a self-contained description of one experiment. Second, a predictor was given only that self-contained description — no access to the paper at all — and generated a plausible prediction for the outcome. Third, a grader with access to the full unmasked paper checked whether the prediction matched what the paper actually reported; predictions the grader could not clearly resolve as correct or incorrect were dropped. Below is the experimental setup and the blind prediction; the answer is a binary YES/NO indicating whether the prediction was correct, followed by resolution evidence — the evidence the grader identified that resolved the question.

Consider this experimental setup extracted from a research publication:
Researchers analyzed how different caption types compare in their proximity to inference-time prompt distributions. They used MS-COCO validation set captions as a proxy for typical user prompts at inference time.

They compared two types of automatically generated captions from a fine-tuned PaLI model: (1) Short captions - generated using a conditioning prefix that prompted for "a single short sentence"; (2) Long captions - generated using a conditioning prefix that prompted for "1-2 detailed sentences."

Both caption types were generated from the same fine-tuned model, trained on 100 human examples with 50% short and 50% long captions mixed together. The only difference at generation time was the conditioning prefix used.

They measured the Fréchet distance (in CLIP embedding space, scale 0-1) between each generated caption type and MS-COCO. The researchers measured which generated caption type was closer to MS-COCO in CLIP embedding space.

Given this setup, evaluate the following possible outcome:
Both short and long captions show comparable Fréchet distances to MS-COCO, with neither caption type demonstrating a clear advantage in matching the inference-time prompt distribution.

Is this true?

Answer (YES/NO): NO